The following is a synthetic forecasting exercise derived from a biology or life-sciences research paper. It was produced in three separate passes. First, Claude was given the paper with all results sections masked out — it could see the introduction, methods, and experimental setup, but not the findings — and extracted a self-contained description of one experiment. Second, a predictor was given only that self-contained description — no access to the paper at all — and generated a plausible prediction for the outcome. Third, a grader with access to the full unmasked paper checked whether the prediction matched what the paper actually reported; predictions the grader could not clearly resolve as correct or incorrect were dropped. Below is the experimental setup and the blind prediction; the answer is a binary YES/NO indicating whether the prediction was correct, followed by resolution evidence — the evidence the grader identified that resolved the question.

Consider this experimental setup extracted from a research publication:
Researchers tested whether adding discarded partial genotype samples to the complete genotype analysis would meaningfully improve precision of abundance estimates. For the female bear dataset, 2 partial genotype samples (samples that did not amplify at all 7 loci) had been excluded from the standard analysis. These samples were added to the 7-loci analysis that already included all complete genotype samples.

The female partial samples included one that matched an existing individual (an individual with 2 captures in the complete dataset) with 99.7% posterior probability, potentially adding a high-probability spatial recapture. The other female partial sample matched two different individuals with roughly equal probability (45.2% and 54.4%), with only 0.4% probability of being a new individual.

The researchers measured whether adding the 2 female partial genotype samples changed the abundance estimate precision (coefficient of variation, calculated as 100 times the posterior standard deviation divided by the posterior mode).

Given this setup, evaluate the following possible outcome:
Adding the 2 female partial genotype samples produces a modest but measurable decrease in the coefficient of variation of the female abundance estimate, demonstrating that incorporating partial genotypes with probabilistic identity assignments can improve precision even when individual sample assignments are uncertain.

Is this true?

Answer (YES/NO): NO